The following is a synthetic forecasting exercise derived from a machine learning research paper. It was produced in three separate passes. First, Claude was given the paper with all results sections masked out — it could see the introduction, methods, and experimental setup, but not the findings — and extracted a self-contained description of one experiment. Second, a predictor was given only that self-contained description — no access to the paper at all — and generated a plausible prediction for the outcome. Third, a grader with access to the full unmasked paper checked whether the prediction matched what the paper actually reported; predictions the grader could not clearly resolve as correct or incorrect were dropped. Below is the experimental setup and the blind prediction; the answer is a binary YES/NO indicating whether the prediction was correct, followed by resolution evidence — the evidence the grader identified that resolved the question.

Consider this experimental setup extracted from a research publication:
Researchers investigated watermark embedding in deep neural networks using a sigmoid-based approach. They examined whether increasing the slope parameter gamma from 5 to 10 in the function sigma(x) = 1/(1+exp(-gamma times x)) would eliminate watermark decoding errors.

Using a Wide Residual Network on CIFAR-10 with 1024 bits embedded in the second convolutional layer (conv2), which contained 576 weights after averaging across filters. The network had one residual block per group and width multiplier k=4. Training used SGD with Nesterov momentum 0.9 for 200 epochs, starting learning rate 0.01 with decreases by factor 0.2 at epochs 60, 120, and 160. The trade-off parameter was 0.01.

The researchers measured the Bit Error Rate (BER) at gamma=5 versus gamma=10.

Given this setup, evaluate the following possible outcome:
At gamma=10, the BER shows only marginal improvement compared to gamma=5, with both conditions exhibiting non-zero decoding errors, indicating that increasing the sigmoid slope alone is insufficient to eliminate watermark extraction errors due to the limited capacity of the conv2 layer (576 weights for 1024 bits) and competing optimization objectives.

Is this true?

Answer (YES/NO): NO